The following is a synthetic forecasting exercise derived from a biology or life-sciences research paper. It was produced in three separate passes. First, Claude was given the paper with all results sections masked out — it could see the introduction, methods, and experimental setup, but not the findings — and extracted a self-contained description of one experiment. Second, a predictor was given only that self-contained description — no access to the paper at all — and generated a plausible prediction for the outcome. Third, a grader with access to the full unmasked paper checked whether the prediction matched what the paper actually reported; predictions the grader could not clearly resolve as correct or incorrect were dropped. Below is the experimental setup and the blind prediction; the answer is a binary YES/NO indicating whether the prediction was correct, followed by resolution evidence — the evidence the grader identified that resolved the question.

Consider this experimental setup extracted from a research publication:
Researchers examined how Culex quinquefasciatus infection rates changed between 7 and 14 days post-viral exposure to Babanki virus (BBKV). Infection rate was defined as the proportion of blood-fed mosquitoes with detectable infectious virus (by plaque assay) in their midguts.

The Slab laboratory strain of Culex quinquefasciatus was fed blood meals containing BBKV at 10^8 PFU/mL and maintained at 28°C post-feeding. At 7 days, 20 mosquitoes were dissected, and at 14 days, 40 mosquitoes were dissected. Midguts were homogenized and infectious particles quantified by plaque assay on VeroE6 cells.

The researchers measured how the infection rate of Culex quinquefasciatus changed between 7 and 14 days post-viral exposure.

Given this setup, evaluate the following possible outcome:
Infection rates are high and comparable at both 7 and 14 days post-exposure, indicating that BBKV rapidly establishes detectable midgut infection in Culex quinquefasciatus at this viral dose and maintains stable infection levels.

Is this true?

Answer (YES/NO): NO